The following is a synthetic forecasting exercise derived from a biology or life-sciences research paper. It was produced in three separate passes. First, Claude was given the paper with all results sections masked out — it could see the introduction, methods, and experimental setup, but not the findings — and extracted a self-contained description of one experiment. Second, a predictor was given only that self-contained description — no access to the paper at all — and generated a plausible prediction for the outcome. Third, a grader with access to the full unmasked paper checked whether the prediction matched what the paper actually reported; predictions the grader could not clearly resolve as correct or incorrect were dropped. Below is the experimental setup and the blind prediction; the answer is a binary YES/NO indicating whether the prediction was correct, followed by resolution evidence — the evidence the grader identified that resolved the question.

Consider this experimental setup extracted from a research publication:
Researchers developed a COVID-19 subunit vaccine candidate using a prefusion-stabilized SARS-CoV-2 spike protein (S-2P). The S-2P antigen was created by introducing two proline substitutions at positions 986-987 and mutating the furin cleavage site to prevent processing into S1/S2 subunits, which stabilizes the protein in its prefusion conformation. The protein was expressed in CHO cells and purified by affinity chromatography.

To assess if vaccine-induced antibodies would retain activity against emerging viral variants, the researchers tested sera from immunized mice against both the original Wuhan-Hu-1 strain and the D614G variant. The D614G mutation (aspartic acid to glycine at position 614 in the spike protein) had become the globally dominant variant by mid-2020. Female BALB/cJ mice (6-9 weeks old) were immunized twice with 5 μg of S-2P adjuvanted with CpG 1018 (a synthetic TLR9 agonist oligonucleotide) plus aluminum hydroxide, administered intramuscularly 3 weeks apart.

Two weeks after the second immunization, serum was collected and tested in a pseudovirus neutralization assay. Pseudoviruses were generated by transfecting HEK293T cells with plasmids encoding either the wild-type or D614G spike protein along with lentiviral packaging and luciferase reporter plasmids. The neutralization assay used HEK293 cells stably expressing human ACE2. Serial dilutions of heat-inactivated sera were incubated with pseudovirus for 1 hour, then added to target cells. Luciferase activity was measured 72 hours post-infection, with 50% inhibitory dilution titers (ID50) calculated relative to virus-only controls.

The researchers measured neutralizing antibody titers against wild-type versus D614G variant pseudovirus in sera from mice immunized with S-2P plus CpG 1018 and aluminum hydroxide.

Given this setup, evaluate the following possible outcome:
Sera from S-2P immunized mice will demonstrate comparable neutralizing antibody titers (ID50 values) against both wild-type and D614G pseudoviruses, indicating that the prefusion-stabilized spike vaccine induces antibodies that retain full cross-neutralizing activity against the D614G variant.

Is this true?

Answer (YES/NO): YES